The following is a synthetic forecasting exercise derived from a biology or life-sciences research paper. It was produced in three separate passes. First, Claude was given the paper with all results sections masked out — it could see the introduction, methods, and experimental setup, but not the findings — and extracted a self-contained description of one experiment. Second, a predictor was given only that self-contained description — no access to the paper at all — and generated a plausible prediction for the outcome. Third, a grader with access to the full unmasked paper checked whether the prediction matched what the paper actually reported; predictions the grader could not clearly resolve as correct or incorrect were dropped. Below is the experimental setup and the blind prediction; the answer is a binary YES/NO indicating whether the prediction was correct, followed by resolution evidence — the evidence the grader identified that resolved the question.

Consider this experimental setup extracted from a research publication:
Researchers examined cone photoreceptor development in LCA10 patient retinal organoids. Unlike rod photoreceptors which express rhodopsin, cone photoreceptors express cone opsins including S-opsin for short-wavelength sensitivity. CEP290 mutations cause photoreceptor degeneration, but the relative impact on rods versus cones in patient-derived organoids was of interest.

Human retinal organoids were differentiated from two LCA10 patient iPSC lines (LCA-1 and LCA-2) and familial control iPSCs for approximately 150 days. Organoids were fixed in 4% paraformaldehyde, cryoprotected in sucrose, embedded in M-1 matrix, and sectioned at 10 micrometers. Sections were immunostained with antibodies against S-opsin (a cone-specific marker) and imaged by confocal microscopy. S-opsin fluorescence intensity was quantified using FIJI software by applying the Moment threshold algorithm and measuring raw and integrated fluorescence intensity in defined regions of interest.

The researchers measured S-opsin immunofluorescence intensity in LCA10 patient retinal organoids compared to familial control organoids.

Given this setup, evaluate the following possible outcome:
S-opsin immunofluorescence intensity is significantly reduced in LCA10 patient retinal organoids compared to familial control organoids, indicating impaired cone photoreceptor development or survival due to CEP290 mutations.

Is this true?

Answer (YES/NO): NO